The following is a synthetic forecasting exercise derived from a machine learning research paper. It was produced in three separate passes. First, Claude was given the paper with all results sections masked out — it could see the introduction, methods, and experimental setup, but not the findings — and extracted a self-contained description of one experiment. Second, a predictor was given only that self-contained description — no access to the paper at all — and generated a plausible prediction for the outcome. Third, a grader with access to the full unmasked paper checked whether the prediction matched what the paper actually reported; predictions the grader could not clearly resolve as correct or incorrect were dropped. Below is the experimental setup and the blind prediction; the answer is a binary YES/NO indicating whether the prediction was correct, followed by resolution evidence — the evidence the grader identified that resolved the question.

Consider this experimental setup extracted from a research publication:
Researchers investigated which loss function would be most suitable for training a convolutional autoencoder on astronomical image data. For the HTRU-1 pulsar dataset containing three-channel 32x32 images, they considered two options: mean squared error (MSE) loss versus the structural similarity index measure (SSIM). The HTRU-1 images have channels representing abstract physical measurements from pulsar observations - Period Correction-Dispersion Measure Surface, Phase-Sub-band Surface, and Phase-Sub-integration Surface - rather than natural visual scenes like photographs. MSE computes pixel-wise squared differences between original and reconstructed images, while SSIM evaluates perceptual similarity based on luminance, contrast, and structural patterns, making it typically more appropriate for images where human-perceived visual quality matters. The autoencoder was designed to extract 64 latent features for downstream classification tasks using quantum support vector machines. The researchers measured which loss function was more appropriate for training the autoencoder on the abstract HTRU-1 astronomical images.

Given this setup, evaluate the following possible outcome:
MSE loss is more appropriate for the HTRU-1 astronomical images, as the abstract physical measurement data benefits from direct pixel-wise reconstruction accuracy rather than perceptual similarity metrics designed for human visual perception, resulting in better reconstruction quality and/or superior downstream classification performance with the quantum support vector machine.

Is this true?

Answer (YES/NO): YES